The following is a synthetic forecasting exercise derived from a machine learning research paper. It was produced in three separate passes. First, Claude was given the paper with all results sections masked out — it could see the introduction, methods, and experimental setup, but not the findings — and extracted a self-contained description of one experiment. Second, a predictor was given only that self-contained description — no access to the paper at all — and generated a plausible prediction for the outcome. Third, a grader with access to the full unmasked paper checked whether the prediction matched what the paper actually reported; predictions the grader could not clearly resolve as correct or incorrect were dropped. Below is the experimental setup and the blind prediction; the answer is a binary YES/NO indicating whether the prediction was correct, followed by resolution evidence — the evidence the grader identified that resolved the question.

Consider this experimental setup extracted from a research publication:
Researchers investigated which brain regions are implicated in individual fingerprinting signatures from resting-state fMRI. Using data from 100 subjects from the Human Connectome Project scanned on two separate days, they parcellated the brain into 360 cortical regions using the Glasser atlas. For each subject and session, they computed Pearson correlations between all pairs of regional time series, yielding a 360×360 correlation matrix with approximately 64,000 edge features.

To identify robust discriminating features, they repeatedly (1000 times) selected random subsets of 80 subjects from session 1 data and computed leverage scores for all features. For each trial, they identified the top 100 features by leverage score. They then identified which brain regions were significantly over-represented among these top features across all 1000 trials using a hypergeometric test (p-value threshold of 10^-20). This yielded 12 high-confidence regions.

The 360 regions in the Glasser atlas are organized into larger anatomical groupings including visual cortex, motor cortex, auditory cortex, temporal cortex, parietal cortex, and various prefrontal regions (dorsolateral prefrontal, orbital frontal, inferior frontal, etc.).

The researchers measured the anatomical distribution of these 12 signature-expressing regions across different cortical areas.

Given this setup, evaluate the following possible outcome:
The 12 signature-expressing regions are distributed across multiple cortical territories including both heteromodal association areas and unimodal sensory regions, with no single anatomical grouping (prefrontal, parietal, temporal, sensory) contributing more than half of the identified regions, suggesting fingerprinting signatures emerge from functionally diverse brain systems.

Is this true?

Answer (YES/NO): NO